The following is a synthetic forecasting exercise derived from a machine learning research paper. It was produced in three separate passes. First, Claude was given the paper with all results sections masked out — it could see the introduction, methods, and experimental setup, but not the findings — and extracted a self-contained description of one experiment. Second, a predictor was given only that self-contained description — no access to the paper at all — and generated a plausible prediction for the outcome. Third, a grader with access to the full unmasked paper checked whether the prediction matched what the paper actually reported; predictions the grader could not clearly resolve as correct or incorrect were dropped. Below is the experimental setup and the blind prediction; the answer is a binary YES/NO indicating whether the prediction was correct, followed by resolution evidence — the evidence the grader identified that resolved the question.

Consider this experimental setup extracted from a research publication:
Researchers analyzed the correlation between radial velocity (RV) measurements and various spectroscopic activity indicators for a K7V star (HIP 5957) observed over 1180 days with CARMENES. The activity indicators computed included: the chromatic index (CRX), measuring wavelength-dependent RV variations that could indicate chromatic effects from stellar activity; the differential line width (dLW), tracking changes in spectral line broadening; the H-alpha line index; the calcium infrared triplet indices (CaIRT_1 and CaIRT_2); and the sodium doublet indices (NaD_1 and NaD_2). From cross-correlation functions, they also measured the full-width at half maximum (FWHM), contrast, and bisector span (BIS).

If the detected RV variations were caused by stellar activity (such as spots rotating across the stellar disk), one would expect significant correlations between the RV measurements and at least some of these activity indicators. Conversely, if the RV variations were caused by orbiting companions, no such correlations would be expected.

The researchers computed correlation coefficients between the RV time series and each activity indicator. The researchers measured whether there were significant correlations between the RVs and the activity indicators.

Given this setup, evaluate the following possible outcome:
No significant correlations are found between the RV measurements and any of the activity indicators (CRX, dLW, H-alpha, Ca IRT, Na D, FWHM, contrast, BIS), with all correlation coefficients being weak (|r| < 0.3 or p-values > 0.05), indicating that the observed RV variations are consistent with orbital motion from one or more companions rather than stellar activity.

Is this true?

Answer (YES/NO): YES